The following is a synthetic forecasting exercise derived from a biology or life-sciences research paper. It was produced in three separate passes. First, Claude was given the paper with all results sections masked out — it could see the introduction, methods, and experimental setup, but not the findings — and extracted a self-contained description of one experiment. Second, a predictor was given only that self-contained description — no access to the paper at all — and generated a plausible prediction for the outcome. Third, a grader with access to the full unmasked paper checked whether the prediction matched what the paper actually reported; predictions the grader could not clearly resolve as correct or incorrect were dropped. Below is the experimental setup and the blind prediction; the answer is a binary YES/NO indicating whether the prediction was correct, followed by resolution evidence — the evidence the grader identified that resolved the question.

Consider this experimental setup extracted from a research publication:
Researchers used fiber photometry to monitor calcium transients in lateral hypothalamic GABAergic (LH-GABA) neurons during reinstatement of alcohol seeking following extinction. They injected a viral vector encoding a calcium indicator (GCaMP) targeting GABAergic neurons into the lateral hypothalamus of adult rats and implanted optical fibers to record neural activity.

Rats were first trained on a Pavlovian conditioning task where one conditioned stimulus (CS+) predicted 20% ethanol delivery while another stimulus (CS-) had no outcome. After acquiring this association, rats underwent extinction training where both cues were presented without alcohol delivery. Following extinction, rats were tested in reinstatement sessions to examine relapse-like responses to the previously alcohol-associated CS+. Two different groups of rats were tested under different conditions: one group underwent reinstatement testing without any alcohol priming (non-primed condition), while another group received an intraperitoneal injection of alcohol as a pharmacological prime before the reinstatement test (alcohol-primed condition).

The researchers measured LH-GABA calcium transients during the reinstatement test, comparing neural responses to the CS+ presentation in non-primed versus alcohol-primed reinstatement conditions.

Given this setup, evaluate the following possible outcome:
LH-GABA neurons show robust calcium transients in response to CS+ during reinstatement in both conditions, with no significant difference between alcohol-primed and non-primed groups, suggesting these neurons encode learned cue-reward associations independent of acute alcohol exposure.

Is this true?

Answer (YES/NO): NO